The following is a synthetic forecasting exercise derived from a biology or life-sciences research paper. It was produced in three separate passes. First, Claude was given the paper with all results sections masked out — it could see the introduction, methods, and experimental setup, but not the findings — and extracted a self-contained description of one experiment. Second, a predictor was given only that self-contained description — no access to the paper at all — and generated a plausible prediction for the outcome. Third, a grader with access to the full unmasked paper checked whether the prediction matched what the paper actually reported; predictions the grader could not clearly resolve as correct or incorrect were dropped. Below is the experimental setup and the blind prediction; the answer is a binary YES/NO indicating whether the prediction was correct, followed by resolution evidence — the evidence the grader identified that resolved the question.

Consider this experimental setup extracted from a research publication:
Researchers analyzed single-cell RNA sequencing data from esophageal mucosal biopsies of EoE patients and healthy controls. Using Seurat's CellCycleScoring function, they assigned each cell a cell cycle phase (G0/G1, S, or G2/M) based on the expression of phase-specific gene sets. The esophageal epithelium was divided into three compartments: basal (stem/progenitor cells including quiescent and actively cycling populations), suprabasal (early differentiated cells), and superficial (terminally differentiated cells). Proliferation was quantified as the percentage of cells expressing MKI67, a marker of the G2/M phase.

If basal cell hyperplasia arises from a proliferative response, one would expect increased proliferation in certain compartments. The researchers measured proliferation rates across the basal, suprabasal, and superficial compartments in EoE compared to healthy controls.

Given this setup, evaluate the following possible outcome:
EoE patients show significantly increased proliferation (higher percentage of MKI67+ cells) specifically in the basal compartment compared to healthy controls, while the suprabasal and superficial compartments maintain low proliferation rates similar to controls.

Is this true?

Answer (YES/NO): YES